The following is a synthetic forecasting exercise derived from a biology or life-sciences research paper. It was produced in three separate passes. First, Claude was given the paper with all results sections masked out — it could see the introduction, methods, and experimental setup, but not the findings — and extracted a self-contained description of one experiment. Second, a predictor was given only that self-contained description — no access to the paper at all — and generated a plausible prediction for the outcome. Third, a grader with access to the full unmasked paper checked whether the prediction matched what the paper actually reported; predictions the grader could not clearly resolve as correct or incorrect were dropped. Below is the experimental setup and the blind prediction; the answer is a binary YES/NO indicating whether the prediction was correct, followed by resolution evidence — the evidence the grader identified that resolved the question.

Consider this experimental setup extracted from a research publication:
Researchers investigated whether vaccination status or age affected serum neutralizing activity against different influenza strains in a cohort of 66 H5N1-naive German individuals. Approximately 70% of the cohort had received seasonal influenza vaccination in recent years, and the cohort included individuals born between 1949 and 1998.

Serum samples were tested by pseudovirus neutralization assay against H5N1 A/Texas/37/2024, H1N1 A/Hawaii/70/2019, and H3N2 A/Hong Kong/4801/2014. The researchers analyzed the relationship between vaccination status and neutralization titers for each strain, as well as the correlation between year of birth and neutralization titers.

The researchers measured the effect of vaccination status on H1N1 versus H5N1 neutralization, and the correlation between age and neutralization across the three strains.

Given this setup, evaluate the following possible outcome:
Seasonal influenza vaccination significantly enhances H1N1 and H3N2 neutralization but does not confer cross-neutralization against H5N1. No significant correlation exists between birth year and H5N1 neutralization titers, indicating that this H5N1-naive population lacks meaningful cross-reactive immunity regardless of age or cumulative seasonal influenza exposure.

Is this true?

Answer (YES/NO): NO